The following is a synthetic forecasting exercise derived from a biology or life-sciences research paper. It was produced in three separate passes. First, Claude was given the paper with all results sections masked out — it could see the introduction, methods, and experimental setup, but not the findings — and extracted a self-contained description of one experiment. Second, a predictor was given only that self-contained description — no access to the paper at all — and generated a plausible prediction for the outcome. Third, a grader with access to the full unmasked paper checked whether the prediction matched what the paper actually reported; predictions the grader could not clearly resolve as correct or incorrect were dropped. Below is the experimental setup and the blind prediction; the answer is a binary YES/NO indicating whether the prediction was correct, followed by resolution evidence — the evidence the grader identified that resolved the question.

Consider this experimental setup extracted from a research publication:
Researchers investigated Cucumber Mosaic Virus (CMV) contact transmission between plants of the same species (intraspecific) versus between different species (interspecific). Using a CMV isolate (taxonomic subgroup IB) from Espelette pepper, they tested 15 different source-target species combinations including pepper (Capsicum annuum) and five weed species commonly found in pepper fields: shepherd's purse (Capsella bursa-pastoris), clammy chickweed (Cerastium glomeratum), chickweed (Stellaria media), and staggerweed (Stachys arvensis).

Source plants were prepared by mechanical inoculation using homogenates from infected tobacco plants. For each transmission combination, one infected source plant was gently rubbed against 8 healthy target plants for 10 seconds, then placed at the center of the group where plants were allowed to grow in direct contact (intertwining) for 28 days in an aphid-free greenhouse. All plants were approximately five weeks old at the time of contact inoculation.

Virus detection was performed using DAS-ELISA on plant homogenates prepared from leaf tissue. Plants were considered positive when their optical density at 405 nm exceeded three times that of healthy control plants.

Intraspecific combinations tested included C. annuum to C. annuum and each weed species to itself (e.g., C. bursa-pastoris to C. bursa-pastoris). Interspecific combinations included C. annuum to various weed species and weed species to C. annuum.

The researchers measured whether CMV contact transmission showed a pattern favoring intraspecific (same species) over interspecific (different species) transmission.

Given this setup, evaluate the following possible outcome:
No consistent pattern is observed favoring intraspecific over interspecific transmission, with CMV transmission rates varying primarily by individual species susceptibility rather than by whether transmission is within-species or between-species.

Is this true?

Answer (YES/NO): YES